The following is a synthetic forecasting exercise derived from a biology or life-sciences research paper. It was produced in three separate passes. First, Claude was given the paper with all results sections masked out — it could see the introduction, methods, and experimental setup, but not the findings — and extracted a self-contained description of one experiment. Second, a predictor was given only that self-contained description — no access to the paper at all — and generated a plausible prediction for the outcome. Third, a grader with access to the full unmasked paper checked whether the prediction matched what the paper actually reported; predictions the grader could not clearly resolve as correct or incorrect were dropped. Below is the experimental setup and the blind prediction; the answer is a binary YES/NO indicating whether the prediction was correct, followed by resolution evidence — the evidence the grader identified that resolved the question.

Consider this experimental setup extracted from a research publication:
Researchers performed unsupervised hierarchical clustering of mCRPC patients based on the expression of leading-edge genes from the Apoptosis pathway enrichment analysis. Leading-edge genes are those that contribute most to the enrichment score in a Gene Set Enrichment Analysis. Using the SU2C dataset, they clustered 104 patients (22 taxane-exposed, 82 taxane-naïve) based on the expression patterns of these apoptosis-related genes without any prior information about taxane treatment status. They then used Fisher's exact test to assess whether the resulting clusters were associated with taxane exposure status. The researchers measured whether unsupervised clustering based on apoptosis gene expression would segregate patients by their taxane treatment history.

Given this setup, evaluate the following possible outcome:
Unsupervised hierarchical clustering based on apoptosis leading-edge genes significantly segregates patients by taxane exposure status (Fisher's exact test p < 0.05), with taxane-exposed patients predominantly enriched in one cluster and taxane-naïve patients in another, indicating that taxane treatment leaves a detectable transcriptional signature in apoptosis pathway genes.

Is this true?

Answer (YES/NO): YES